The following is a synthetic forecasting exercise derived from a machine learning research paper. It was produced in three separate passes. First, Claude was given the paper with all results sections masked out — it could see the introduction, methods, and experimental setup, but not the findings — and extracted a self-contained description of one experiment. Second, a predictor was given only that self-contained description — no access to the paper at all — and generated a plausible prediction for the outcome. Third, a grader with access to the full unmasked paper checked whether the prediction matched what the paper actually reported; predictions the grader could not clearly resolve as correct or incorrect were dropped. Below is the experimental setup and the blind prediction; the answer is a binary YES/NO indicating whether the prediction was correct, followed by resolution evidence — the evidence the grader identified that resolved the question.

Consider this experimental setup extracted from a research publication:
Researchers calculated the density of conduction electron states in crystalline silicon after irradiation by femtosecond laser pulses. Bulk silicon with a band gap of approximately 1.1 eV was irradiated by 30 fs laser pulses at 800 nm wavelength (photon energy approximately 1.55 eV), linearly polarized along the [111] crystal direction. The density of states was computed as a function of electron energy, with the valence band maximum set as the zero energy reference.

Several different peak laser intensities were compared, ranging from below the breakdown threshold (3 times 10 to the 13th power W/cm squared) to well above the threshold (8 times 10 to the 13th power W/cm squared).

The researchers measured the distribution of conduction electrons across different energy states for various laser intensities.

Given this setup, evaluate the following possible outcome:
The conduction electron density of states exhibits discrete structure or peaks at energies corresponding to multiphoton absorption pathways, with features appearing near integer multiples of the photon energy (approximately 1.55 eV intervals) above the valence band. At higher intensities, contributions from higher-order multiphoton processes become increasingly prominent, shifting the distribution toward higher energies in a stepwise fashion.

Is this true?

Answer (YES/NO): NO